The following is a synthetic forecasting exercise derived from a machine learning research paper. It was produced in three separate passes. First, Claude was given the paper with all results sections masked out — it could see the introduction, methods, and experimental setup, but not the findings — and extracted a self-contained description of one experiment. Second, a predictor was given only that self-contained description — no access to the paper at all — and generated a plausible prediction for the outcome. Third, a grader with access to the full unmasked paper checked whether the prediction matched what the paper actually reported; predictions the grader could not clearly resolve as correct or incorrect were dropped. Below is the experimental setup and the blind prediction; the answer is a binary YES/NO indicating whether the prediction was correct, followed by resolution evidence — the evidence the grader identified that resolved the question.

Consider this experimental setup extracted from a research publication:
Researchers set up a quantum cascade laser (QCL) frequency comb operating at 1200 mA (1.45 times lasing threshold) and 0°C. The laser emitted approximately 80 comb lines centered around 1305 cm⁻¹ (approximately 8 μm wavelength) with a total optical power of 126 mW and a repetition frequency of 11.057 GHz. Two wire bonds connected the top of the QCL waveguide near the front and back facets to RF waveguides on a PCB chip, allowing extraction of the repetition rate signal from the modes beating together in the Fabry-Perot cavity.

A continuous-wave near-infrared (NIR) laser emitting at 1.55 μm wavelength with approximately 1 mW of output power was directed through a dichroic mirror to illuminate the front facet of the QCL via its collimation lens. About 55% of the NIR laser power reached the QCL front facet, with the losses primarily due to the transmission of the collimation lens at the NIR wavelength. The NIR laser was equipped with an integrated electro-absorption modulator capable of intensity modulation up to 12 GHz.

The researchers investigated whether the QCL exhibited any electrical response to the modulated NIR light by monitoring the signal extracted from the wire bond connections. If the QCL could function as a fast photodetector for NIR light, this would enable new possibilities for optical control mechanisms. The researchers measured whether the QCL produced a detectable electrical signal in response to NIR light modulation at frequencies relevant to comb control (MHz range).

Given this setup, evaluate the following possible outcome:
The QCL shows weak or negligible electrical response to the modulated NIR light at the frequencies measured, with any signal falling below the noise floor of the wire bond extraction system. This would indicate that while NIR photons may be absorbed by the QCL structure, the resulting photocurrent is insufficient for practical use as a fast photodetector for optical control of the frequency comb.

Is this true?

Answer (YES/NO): NO